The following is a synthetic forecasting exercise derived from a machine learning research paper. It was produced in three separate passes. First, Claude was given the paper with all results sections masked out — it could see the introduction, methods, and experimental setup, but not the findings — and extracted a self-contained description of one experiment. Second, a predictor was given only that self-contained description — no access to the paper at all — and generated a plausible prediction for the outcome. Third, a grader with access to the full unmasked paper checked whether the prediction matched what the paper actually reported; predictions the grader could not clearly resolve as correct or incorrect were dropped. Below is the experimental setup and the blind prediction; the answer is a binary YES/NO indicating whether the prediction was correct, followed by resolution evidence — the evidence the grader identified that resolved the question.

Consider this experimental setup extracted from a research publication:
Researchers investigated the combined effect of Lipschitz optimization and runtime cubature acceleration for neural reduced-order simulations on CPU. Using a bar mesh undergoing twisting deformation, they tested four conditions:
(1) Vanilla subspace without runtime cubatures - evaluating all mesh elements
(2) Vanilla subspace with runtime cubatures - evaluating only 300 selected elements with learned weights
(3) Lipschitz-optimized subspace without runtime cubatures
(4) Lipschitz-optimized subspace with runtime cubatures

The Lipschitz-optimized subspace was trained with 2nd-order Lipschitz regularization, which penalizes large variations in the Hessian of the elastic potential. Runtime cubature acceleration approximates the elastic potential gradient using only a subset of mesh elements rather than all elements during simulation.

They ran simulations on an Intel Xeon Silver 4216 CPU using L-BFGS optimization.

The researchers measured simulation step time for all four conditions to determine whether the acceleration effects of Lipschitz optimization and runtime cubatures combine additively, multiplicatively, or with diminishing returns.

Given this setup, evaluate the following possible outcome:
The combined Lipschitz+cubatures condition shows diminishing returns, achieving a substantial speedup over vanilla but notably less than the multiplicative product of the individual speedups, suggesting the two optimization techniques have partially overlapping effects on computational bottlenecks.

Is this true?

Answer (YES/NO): NO